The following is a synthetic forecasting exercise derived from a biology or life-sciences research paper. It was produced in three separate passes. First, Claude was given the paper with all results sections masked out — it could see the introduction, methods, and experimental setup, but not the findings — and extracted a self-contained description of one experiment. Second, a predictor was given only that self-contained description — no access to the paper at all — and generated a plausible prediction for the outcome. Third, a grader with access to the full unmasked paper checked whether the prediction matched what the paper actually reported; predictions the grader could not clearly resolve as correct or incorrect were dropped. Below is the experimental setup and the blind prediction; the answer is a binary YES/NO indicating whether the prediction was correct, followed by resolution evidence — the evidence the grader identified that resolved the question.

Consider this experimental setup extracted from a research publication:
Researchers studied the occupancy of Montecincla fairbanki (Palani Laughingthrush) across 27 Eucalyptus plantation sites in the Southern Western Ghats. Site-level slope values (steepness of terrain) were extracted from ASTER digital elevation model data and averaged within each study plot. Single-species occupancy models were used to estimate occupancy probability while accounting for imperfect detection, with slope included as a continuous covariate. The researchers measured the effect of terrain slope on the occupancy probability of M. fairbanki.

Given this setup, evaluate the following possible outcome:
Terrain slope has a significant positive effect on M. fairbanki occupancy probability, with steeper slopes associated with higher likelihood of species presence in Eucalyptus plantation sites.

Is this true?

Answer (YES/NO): NO